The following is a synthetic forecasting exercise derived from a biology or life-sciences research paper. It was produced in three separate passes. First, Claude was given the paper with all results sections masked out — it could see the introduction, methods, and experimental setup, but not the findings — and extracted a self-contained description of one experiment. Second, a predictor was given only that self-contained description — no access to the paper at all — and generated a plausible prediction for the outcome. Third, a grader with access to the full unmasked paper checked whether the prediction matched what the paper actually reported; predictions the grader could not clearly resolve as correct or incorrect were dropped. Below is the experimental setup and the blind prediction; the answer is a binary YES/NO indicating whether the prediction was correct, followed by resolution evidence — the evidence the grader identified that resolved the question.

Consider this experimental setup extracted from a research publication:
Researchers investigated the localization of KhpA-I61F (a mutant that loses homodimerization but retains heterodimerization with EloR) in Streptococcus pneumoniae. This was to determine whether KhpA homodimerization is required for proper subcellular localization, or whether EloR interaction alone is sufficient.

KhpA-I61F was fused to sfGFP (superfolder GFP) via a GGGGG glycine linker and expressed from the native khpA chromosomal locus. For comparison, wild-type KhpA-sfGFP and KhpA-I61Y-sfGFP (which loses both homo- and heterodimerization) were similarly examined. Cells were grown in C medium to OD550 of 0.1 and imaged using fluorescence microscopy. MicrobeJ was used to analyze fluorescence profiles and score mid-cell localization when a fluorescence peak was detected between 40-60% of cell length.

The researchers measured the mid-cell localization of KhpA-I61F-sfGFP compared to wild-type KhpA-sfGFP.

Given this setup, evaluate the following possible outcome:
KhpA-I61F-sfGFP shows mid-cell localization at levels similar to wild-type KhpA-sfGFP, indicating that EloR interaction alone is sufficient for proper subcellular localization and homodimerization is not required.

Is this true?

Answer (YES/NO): NO